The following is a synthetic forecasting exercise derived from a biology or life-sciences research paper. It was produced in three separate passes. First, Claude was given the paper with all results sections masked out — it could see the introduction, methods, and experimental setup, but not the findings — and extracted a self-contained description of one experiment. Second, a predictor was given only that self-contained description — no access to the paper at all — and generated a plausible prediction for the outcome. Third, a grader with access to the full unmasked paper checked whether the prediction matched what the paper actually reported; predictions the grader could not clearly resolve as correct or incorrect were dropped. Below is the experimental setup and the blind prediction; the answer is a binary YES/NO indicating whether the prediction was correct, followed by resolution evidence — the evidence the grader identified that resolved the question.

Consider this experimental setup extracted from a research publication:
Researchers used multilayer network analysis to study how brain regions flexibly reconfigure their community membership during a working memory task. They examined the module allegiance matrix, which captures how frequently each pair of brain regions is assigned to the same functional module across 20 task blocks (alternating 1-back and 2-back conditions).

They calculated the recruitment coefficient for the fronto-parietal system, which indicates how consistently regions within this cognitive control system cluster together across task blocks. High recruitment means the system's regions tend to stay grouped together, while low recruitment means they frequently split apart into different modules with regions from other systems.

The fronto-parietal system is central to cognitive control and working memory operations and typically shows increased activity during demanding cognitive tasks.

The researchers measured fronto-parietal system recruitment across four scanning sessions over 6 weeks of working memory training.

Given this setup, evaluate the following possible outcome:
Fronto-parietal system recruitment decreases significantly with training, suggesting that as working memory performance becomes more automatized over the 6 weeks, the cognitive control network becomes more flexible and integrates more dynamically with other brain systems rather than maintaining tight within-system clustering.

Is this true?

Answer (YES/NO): NO